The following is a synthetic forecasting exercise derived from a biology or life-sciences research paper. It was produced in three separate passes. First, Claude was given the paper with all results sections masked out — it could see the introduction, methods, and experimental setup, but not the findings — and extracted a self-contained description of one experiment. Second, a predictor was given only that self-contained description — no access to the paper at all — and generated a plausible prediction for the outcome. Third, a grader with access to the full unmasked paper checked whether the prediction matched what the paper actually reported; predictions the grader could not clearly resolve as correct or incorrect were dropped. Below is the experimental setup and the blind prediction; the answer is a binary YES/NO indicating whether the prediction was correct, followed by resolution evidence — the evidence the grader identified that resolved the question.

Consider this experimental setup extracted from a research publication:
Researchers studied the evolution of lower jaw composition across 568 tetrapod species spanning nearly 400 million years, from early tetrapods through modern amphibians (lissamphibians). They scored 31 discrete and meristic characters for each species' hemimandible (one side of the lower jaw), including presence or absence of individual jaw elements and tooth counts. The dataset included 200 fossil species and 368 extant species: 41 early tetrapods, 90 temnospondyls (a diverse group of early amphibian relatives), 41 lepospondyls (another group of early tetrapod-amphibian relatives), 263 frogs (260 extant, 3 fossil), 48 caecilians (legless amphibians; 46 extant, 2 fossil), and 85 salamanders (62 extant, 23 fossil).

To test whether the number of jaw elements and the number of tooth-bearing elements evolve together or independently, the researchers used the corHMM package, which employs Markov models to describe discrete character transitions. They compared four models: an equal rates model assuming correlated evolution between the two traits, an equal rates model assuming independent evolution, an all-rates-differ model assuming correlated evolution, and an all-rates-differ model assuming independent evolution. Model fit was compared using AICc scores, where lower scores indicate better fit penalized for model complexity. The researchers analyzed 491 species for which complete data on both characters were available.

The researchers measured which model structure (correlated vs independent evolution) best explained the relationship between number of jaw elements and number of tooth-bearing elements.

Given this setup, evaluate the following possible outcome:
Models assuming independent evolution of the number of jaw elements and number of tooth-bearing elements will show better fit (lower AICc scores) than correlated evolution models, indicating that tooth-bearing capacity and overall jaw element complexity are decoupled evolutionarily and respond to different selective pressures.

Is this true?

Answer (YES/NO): YES